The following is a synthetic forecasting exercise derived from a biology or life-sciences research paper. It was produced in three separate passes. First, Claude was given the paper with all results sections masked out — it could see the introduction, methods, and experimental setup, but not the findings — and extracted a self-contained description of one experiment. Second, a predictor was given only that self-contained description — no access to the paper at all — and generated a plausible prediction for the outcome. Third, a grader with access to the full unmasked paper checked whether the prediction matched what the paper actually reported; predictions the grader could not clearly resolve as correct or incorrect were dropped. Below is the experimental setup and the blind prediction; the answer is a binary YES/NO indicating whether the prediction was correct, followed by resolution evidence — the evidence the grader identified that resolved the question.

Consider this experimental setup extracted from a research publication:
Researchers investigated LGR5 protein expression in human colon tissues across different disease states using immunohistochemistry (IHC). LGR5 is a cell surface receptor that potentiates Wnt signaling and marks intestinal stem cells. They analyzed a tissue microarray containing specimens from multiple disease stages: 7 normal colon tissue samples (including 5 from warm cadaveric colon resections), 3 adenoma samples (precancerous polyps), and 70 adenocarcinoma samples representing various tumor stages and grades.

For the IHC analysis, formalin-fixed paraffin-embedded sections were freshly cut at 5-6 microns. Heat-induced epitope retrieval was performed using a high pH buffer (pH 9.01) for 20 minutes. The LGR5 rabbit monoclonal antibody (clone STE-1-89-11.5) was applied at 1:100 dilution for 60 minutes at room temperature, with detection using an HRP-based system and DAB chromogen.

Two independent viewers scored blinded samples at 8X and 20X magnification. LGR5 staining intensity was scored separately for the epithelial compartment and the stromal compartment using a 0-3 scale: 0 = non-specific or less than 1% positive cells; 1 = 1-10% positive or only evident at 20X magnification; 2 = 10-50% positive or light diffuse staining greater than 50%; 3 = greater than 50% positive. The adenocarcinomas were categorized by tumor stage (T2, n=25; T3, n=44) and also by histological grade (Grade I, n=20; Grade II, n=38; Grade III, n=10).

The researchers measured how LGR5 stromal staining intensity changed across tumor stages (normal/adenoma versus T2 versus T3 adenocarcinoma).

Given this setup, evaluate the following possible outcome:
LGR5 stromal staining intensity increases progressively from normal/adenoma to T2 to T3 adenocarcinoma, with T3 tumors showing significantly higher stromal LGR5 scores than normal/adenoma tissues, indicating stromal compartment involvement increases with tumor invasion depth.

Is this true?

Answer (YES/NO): YES